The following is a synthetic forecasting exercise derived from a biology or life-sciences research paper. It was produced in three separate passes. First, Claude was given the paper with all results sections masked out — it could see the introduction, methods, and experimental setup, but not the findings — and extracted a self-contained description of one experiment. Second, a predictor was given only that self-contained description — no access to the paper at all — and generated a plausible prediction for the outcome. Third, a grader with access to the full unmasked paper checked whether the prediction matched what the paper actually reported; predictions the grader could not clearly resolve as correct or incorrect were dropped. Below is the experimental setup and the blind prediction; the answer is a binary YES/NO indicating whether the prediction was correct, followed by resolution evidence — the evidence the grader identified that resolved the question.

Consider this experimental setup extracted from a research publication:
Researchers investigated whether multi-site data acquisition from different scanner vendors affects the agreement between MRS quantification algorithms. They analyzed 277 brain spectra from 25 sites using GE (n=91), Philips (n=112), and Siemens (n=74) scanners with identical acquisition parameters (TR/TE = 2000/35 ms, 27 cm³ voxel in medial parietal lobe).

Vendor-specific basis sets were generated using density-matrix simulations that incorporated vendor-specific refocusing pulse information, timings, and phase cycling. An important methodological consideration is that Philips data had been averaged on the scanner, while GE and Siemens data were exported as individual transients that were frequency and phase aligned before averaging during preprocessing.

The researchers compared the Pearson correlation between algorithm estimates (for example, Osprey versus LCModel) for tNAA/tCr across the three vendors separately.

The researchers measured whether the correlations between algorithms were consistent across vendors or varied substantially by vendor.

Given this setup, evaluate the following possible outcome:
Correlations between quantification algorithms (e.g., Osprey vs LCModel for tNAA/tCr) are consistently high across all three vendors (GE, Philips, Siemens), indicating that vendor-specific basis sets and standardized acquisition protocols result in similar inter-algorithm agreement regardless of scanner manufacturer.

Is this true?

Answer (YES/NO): NO